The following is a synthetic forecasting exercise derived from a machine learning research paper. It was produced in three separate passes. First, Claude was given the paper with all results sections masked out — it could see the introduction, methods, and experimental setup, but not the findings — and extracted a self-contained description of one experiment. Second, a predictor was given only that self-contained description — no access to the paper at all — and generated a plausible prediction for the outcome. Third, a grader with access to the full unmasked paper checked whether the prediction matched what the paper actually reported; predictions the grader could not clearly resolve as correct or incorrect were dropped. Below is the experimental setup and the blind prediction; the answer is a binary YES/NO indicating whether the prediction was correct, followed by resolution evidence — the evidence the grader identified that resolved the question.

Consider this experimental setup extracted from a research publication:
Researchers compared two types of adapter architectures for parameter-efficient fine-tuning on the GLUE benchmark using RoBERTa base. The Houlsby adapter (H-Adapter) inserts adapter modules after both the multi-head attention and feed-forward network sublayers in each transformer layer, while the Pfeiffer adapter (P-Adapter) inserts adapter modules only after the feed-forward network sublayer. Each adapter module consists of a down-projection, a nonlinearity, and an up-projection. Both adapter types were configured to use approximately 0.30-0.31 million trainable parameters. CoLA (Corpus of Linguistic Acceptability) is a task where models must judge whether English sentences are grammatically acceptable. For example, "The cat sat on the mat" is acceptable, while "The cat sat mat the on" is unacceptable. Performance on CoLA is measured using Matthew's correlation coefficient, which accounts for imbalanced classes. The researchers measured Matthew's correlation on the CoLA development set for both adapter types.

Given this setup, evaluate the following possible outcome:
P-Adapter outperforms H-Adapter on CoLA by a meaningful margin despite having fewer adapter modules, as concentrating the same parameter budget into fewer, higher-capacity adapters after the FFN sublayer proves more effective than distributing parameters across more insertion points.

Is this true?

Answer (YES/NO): NO